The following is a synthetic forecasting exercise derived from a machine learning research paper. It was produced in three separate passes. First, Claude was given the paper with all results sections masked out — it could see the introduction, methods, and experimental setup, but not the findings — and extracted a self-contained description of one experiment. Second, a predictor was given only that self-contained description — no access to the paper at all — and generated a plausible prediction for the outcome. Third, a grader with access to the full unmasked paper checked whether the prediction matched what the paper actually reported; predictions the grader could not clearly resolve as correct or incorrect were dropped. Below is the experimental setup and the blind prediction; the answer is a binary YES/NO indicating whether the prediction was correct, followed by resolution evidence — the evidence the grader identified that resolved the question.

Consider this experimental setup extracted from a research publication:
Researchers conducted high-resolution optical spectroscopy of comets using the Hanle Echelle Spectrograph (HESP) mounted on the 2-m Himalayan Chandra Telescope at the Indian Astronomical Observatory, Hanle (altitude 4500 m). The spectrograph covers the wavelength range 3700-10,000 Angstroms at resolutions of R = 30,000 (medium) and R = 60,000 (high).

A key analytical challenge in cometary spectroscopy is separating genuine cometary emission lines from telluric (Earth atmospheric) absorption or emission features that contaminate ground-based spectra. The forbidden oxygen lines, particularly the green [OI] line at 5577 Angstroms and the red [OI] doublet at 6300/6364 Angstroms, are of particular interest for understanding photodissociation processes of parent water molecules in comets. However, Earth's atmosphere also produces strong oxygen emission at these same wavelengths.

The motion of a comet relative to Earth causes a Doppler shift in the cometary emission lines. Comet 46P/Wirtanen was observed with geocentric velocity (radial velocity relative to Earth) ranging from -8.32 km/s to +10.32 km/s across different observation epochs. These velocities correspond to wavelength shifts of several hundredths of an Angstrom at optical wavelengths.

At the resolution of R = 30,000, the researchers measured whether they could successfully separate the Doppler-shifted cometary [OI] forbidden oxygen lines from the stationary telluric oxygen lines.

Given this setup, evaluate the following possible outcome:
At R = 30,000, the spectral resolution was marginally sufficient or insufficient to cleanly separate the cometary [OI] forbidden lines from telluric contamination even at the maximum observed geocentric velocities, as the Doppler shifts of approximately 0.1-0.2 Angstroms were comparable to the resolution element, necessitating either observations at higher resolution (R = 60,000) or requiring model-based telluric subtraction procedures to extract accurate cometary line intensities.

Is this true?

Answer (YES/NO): NO